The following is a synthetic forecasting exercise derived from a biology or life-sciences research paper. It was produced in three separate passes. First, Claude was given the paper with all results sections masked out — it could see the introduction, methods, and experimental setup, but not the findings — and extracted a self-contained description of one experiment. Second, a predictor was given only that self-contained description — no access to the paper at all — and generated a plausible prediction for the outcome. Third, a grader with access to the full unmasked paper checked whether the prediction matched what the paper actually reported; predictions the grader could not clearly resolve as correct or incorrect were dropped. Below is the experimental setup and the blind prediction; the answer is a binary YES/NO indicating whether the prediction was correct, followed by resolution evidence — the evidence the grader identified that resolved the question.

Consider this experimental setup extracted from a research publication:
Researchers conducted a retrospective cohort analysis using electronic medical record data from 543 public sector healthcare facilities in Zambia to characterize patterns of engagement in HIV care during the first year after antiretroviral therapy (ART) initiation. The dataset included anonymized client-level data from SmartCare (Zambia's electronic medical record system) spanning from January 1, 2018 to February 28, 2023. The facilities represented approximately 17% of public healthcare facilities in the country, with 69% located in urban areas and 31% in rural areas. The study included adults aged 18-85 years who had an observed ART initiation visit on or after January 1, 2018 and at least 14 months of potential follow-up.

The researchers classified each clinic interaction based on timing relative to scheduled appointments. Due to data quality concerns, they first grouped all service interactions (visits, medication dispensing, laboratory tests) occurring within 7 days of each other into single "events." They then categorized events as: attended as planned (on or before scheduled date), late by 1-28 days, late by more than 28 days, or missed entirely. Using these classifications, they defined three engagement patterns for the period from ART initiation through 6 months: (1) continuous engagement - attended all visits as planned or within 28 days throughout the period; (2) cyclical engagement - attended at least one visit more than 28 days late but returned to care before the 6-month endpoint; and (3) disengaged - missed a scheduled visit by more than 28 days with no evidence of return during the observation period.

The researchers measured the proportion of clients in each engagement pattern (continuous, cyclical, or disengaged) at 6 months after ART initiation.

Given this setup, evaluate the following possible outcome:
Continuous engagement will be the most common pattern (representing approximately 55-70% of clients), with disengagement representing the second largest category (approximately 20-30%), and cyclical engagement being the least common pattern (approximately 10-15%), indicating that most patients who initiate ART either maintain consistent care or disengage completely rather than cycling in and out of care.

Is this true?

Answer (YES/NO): NO